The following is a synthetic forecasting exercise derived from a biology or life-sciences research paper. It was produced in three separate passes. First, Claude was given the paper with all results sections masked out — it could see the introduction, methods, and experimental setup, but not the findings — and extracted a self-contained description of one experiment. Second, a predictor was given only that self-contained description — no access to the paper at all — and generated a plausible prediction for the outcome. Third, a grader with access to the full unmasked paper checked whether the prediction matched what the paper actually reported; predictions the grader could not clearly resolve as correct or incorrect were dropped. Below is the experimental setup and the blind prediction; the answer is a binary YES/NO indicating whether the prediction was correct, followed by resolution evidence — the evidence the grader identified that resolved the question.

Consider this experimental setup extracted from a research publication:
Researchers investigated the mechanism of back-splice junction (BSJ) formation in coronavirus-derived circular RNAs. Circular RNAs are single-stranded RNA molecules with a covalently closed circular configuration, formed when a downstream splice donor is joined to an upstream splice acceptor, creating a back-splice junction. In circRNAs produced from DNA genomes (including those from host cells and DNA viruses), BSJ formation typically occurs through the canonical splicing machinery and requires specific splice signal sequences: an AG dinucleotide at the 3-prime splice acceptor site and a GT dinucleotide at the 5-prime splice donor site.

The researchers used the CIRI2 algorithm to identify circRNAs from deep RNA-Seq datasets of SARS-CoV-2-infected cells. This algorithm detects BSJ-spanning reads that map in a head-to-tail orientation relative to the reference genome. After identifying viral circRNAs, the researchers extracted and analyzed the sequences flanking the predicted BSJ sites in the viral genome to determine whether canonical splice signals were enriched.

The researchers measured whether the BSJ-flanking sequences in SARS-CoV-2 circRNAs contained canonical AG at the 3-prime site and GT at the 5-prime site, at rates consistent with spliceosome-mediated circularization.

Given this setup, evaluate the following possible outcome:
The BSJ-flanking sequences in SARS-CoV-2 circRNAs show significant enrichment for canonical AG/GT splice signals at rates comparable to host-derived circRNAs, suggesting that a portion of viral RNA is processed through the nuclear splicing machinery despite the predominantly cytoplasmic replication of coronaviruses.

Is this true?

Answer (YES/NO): NO